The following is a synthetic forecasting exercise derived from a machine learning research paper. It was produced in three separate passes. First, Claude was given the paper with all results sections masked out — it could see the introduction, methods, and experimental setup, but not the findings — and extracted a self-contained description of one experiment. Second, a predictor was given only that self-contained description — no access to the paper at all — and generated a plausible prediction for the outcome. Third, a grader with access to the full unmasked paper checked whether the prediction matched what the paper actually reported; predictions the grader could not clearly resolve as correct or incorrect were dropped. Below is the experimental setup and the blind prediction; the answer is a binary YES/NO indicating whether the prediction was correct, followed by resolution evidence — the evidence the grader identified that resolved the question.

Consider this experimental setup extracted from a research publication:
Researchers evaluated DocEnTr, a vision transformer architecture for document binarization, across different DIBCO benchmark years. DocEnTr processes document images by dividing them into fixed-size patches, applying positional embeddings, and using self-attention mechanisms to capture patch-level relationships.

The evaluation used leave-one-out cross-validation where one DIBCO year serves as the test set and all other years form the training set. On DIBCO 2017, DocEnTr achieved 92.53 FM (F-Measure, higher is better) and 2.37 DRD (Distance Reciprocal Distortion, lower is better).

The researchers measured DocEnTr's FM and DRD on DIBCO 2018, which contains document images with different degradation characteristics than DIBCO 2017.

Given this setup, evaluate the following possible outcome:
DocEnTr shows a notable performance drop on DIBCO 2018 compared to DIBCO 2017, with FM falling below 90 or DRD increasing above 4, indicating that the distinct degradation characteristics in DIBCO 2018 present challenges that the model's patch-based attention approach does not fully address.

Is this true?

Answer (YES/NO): NO